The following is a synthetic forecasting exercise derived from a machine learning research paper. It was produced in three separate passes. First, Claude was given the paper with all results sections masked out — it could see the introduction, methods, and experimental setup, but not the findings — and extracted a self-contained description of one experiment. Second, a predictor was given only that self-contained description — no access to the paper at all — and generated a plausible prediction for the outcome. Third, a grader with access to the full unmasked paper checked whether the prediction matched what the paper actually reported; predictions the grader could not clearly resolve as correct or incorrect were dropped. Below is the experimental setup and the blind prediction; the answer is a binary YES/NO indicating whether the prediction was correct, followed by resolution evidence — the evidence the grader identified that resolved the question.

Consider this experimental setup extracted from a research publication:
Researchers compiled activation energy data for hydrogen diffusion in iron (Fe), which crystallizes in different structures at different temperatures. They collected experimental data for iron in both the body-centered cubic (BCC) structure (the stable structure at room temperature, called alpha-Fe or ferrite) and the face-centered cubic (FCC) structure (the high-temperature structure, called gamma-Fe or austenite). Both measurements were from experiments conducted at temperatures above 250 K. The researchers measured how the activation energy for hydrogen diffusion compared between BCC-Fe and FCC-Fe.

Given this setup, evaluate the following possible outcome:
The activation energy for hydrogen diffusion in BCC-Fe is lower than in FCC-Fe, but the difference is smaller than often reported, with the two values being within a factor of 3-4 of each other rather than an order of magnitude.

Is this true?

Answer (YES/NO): NO